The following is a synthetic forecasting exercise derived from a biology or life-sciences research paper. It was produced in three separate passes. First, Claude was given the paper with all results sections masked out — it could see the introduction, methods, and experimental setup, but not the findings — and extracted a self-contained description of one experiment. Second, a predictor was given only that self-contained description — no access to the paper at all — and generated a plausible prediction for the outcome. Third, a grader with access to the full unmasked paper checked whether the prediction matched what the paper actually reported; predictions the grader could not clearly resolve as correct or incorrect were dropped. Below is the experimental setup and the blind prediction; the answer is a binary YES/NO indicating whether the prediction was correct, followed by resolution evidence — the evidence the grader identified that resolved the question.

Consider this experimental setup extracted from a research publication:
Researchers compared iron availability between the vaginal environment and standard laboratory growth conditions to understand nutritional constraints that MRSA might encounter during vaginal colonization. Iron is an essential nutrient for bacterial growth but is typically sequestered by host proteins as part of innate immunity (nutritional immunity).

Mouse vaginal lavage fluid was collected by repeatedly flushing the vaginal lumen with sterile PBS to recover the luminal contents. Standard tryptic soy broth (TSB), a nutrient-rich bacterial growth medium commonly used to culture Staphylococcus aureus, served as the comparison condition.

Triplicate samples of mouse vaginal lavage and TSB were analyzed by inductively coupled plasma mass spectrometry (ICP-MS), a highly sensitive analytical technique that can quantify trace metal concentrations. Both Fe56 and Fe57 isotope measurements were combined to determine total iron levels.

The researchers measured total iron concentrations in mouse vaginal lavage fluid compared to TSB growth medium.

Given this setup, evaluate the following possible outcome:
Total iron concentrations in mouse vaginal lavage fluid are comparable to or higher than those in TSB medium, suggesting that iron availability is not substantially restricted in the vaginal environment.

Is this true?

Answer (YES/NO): NO